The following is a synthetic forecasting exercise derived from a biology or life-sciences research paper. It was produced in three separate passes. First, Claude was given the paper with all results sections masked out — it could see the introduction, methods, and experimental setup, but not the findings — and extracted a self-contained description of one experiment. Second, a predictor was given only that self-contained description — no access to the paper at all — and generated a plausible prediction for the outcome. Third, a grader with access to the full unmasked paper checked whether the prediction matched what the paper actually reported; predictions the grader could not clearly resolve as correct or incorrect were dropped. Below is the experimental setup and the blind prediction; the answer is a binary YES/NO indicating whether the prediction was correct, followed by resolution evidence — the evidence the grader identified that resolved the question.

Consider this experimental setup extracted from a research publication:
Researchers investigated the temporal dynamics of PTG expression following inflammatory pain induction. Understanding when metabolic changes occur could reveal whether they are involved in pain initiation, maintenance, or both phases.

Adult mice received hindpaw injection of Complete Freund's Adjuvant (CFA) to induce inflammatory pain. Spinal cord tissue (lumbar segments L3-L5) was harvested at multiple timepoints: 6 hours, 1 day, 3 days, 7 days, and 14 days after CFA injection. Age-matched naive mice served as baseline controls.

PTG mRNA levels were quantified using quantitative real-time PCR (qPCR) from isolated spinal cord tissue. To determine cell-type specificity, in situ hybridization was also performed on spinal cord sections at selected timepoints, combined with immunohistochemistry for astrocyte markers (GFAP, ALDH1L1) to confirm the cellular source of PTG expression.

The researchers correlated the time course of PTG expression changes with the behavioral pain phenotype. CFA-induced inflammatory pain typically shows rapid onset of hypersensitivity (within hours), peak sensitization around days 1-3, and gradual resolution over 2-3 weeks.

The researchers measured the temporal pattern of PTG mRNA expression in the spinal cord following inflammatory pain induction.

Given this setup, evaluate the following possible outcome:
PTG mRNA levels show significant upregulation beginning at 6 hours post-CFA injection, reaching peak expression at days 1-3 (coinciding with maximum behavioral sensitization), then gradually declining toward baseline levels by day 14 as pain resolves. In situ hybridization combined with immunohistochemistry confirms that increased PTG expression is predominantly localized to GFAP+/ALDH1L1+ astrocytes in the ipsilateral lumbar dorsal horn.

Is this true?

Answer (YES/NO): NO